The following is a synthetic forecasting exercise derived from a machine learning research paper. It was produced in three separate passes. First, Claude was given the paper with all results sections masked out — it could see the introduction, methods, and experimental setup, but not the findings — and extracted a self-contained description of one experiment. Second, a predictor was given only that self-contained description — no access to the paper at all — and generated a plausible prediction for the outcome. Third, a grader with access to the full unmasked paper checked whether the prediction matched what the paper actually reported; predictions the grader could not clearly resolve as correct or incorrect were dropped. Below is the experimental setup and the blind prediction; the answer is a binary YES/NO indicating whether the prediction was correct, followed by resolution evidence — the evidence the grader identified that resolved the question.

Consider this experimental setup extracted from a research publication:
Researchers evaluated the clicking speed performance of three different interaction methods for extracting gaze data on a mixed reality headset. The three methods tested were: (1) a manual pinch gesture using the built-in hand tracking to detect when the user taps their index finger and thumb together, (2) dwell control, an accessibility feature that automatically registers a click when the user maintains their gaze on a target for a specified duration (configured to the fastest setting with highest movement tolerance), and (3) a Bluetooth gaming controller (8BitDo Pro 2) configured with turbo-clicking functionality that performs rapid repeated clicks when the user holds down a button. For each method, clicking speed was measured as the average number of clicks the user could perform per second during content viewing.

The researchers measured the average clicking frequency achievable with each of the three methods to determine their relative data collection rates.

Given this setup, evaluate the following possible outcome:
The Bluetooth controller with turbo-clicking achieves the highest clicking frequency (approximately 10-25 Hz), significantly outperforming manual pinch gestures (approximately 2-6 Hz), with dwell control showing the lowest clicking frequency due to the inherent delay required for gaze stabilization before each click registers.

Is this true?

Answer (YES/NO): NO